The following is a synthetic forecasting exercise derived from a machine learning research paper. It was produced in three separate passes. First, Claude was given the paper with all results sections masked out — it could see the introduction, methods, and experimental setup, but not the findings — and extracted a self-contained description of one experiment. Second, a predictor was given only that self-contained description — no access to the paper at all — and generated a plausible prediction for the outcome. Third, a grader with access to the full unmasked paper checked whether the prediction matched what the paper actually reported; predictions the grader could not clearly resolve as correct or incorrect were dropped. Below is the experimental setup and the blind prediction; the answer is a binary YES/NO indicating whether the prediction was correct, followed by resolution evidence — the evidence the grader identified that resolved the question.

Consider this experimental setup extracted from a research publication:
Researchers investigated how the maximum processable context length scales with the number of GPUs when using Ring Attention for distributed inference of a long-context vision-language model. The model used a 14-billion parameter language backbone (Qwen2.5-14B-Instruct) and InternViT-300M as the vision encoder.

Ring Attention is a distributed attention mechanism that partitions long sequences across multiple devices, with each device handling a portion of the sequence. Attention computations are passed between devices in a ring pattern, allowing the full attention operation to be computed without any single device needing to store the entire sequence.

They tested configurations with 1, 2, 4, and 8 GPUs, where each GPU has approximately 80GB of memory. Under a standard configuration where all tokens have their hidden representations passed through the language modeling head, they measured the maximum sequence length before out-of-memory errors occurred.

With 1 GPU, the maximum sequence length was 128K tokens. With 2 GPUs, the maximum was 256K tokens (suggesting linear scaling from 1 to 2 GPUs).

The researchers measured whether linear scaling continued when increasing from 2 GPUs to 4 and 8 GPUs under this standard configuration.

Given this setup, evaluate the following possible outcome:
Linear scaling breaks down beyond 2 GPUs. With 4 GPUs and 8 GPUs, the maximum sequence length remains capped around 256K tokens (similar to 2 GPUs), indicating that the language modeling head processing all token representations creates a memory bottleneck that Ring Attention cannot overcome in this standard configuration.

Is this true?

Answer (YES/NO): NO